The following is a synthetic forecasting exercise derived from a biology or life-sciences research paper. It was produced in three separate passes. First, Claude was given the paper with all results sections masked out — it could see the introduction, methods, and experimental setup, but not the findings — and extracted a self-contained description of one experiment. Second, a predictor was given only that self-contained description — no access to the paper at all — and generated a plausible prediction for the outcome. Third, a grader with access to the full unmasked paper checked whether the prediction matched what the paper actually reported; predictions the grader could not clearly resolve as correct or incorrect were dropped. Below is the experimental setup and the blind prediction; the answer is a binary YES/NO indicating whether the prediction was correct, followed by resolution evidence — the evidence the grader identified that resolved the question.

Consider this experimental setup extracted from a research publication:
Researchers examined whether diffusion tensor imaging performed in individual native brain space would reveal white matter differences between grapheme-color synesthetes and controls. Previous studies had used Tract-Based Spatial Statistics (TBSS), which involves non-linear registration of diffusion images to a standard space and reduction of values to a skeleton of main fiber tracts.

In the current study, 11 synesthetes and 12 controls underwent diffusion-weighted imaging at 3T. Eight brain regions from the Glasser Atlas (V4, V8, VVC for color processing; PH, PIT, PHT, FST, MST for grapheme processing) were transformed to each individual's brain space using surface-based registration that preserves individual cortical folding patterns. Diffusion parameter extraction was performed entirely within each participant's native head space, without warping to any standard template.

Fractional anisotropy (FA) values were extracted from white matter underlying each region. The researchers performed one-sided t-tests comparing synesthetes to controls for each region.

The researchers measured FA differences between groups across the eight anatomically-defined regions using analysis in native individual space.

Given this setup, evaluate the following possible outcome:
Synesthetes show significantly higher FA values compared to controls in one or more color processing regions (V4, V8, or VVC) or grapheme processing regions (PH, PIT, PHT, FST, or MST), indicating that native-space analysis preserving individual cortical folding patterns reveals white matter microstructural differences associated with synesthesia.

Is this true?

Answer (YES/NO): NO